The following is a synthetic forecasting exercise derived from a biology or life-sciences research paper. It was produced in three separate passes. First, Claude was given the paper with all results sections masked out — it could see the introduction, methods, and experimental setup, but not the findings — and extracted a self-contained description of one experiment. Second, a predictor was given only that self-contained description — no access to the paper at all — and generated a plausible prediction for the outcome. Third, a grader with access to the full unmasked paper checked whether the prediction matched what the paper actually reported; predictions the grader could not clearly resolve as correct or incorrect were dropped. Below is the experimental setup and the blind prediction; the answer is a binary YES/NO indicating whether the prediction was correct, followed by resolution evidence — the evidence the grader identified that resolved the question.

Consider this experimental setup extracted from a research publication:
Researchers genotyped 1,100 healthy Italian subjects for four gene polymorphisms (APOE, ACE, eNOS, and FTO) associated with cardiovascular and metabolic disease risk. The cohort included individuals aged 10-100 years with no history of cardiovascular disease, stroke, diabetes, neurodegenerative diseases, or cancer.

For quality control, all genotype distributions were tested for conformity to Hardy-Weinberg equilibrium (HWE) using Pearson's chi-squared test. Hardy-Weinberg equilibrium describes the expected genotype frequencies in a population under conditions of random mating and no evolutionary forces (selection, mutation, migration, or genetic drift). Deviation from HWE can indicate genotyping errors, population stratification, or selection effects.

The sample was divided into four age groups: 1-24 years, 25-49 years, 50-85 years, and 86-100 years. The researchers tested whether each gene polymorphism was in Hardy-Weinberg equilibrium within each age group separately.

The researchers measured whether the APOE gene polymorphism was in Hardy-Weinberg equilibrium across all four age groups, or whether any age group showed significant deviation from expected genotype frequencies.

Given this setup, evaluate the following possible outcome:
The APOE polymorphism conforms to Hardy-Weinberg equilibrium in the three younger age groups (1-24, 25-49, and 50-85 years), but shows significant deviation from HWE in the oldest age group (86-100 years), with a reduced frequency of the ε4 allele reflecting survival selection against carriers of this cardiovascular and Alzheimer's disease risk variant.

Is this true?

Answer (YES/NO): NO